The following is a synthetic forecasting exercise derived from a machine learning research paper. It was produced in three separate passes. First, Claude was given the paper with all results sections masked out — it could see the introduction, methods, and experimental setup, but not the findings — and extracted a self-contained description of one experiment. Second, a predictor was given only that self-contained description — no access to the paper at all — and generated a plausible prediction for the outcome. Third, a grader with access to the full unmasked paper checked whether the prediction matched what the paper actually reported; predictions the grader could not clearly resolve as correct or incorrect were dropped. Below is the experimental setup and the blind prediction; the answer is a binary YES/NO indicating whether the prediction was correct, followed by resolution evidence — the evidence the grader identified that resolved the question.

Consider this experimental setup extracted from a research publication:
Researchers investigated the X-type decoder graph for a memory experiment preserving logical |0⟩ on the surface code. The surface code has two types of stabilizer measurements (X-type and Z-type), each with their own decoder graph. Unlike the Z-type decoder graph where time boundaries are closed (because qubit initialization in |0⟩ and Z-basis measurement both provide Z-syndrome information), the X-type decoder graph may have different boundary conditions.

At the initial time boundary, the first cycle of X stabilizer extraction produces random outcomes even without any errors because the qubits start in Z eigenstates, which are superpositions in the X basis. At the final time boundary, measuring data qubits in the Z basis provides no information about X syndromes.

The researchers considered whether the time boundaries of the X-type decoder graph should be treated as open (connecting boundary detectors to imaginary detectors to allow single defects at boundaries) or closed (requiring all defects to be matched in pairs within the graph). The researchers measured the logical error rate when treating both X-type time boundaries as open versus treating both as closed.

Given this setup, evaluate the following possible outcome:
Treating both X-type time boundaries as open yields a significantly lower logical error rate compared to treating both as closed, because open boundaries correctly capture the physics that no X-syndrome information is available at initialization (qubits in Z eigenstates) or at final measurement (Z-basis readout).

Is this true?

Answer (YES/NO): YES